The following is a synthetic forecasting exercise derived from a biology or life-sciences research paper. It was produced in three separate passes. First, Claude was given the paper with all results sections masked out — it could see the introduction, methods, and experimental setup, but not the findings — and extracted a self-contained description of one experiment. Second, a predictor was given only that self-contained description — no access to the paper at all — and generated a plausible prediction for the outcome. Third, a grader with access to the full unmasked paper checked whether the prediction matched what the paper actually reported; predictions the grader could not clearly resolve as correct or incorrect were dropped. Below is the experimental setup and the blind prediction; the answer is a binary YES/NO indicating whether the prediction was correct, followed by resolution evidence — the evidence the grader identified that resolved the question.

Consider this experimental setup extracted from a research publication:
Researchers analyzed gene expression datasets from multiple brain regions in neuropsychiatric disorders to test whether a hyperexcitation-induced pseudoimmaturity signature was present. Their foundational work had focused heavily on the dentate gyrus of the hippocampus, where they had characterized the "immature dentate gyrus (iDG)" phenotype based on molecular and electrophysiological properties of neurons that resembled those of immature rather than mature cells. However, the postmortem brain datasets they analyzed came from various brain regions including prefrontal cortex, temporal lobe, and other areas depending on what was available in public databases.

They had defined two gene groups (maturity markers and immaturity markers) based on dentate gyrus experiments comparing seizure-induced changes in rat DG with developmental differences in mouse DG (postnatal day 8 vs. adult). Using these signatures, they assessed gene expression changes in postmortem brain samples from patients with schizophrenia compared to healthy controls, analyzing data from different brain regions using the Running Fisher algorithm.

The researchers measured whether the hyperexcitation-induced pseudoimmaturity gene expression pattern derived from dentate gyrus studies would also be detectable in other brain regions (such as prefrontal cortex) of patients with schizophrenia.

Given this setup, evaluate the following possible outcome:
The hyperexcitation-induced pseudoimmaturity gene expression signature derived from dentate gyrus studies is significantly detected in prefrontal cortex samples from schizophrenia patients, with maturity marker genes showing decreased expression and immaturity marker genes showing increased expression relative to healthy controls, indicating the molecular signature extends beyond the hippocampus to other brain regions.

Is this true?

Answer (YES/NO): YES